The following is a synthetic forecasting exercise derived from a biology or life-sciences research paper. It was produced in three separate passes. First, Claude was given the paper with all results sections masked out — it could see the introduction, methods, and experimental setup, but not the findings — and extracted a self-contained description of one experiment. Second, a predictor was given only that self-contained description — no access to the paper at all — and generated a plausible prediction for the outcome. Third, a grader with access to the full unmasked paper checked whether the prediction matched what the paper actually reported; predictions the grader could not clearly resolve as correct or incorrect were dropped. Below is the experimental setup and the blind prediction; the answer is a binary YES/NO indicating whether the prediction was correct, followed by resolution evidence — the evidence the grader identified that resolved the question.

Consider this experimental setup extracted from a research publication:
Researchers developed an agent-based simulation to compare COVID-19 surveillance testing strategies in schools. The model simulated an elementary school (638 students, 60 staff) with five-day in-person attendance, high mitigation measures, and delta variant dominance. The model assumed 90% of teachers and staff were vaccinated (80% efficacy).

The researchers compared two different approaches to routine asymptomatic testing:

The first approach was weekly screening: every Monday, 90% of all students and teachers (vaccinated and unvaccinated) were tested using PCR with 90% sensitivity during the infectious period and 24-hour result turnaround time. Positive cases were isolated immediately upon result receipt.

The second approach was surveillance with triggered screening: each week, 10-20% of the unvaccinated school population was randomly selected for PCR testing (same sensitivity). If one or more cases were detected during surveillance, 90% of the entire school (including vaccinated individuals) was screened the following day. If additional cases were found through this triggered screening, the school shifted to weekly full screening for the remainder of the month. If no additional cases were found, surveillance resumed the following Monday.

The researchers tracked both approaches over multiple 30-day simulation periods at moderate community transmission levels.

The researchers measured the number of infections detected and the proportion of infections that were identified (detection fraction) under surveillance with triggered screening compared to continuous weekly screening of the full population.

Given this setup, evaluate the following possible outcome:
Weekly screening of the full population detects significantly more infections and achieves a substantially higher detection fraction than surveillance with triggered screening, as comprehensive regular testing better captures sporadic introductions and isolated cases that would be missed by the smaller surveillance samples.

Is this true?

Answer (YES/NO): YES